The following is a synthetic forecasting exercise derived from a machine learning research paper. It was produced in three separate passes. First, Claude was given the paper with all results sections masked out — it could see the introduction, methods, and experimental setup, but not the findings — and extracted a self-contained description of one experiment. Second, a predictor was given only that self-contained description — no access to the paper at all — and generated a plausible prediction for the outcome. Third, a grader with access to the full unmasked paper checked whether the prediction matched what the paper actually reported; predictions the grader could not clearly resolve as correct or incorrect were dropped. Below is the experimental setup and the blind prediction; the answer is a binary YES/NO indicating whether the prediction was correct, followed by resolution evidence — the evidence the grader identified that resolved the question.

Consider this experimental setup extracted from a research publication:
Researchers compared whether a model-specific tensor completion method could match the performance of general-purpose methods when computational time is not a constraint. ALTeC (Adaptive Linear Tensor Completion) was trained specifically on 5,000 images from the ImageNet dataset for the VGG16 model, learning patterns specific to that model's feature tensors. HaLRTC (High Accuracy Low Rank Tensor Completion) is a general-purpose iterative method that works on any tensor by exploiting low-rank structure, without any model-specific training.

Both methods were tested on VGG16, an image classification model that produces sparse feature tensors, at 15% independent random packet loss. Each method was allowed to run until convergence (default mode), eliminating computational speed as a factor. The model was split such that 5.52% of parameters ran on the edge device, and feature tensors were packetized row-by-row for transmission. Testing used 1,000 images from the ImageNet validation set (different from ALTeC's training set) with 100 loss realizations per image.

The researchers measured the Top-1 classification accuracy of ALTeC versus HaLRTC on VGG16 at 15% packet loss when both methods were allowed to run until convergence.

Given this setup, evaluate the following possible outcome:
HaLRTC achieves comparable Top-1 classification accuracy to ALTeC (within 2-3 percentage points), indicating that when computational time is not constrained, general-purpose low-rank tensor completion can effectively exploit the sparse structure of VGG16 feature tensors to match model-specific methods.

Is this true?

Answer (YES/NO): YES